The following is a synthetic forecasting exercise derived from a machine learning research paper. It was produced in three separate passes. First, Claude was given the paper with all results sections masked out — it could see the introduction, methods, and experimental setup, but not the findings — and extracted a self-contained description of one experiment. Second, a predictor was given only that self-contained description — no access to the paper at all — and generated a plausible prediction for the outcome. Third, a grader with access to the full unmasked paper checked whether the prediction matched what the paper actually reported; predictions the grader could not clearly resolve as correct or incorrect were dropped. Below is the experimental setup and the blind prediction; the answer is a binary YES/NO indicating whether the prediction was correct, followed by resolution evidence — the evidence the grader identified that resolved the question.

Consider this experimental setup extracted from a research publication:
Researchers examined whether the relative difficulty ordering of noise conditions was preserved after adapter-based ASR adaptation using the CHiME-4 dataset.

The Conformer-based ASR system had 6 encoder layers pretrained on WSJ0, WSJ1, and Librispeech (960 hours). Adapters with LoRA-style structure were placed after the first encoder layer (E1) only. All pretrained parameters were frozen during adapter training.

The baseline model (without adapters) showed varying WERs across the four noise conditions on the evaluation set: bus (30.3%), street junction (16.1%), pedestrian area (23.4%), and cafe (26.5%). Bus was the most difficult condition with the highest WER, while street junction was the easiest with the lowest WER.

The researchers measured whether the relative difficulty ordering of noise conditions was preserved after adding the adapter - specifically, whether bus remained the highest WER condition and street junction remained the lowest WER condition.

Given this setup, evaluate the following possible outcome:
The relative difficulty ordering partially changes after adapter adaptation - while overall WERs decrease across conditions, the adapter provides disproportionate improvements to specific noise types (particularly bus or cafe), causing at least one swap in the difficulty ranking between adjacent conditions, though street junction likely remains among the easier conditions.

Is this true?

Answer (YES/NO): NO